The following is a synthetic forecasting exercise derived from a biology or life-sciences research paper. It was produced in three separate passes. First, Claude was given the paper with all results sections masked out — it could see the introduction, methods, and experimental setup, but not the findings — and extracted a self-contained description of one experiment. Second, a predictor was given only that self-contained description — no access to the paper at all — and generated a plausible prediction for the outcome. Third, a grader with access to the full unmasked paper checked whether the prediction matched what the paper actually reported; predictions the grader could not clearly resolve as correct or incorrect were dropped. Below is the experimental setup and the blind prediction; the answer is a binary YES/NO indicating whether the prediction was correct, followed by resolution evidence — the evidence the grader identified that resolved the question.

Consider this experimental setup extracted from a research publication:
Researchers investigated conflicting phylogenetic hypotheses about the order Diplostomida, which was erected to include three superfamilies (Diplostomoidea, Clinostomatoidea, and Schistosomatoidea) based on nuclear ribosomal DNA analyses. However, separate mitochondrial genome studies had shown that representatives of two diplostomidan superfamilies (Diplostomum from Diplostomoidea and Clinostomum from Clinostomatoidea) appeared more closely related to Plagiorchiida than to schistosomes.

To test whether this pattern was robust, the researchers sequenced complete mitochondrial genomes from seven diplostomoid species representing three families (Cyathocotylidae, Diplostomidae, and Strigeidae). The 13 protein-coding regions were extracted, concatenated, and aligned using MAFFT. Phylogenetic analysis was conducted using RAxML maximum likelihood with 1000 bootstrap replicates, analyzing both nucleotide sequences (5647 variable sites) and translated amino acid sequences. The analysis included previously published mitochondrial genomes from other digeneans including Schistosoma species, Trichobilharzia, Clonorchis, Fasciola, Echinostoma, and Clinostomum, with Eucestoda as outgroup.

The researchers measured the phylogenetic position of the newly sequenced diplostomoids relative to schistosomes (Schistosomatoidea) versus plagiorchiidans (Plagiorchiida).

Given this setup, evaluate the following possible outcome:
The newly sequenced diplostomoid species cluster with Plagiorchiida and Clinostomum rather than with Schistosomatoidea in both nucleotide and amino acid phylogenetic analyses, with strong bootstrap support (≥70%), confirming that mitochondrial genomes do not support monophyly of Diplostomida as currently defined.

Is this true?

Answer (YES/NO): YES